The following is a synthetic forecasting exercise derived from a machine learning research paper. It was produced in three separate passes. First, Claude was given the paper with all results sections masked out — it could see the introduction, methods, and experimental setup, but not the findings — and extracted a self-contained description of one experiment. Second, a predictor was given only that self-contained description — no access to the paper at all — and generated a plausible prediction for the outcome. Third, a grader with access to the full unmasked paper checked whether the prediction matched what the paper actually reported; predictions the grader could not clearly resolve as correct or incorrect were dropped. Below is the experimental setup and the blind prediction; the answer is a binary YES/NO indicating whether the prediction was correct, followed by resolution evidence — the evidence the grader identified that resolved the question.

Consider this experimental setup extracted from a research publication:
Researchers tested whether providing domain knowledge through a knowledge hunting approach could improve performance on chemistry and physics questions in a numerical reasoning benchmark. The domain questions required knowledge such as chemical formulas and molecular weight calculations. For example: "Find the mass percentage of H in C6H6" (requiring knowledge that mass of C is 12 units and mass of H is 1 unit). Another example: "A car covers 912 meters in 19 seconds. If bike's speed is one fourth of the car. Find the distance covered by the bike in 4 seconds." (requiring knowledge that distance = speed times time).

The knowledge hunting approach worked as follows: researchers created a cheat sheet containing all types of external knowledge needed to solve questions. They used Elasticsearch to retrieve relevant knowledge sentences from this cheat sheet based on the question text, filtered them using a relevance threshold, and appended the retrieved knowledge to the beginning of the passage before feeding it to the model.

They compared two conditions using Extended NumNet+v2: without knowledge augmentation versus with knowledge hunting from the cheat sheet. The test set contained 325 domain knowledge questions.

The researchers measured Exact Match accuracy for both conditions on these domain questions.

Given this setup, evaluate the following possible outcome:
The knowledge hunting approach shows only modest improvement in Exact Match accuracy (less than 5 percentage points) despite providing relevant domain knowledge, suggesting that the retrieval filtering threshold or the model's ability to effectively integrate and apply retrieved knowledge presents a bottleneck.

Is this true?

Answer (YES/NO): NO